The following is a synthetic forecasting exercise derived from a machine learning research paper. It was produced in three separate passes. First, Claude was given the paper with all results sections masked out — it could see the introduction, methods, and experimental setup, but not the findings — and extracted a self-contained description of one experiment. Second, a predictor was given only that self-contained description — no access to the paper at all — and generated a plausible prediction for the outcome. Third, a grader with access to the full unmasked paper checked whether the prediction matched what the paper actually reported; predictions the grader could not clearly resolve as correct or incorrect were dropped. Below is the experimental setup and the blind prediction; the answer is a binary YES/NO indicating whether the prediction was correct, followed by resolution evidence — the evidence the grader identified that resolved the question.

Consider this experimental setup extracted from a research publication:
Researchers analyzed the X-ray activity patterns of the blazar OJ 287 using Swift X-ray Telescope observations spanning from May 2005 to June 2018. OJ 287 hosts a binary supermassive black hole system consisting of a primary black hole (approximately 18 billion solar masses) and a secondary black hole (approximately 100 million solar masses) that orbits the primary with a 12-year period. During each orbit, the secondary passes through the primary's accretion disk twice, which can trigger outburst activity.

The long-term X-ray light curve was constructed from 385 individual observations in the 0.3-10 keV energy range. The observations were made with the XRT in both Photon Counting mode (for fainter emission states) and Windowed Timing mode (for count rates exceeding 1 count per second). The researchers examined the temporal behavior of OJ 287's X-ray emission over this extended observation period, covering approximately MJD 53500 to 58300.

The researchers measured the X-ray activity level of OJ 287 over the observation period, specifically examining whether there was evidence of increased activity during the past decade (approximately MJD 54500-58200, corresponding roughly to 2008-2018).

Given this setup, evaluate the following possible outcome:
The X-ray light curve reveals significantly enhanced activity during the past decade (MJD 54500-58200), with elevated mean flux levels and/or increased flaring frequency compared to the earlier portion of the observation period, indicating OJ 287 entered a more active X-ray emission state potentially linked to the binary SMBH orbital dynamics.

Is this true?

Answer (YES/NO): NO